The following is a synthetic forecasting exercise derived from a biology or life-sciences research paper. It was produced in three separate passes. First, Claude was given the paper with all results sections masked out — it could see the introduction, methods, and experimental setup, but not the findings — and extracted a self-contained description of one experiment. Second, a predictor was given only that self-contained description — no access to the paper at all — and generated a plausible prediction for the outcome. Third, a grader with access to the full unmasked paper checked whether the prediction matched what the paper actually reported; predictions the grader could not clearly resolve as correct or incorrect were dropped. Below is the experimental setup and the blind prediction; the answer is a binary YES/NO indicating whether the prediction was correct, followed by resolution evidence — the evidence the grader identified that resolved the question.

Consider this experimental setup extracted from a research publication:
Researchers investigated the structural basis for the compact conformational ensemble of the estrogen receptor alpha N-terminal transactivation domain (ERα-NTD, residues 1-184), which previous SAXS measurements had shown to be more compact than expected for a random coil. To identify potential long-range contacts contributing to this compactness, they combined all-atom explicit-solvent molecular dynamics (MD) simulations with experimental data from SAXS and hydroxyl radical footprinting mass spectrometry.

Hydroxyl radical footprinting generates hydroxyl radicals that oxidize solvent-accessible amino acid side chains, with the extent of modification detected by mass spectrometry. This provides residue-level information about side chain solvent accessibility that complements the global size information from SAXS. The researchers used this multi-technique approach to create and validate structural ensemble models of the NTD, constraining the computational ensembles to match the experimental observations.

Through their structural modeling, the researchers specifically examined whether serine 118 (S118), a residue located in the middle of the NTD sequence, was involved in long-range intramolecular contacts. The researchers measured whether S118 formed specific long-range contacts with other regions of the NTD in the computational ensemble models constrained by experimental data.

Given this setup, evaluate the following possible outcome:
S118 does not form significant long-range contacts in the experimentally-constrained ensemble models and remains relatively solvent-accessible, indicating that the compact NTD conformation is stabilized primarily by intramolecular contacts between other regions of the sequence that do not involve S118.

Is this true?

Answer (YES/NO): NO